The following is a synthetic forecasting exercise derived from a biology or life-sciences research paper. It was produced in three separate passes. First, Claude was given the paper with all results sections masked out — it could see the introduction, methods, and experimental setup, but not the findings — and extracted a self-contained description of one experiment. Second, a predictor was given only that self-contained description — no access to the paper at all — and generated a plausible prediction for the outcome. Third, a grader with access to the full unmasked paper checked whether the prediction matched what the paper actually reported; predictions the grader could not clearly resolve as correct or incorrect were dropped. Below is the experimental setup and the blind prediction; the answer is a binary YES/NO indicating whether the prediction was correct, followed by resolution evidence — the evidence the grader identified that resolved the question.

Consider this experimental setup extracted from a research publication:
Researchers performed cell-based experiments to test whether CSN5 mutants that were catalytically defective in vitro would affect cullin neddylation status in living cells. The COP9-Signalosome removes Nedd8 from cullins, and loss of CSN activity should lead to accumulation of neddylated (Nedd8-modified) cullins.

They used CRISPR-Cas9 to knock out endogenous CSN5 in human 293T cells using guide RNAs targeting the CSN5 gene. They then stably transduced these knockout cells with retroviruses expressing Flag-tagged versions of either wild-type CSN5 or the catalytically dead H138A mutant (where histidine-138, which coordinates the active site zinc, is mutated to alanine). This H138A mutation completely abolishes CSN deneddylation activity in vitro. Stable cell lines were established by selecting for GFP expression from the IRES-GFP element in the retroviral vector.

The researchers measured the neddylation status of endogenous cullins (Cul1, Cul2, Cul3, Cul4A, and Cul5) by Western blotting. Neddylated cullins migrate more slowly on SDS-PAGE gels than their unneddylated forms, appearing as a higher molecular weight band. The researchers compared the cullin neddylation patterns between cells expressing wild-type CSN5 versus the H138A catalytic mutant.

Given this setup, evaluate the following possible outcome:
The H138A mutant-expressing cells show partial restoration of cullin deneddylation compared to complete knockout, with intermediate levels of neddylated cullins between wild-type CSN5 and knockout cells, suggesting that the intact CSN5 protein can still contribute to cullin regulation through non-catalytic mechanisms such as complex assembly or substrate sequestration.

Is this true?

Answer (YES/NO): NO